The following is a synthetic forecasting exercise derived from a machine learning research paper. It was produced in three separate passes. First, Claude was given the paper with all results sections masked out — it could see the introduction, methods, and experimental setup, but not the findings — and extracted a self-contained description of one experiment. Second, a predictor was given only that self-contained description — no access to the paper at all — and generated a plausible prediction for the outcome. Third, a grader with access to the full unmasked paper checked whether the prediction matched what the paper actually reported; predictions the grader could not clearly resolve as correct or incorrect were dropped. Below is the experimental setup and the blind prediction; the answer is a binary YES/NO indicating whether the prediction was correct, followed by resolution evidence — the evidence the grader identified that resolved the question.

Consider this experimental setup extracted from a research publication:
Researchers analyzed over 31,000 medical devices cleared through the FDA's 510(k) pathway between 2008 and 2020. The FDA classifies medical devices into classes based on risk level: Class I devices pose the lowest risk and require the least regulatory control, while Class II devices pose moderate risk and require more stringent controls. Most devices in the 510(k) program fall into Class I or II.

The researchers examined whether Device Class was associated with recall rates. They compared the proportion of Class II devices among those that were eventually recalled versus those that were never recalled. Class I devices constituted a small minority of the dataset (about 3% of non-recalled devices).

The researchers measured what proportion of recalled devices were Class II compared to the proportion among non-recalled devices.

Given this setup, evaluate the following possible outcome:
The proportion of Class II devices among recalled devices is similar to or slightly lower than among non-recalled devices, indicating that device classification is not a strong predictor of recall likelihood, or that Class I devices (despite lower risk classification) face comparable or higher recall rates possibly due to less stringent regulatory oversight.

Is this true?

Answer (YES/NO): NO